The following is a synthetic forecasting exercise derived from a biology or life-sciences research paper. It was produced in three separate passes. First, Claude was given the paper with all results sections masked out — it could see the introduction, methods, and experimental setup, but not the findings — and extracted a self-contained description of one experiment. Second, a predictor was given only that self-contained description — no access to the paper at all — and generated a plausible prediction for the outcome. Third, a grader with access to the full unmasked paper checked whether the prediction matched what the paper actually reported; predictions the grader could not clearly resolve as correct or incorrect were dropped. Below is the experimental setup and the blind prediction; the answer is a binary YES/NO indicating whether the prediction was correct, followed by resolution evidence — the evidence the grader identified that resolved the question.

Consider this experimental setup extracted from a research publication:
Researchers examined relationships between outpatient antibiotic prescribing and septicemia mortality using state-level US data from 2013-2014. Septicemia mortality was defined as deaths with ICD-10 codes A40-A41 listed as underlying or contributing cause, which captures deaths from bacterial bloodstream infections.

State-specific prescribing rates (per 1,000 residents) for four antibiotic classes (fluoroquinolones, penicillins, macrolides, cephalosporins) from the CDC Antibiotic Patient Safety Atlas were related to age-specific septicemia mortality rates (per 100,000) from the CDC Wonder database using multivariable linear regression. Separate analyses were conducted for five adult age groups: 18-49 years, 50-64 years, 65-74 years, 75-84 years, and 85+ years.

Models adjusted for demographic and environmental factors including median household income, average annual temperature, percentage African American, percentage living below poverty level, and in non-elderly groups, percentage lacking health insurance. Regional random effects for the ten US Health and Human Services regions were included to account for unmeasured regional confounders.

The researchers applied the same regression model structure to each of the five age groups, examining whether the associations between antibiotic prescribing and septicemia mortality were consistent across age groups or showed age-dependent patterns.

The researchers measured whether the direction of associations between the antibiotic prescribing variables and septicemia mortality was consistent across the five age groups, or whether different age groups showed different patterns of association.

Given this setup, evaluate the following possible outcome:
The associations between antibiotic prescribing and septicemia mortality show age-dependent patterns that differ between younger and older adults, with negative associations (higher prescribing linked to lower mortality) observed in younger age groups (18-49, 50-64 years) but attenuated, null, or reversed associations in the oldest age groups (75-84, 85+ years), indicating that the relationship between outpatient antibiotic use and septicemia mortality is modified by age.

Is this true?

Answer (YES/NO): NO